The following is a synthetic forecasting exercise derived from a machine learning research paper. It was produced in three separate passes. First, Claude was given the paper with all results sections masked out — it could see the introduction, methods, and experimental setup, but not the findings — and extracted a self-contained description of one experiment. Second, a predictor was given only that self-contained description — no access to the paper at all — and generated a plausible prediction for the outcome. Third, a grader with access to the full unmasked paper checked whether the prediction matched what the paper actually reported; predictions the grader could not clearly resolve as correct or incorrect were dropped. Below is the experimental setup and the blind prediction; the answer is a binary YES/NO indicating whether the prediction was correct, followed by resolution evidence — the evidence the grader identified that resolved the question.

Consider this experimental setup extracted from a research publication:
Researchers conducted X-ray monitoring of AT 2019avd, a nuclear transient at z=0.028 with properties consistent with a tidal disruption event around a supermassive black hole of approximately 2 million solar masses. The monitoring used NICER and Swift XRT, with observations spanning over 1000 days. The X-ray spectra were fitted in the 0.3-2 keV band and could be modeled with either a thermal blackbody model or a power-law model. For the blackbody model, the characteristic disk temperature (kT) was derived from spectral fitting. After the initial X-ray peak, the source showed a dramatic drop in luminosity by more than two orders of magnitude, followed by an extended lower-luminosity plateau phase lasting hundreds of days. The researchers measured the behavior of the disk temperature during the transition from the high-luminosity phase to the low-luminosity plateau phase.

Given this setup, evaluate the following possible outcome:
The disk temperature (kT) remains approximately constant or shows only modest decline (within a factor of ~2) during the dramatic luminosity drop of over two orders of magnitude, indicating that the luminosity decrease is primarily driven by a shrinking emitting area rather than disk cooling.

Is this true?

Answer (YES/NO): NO